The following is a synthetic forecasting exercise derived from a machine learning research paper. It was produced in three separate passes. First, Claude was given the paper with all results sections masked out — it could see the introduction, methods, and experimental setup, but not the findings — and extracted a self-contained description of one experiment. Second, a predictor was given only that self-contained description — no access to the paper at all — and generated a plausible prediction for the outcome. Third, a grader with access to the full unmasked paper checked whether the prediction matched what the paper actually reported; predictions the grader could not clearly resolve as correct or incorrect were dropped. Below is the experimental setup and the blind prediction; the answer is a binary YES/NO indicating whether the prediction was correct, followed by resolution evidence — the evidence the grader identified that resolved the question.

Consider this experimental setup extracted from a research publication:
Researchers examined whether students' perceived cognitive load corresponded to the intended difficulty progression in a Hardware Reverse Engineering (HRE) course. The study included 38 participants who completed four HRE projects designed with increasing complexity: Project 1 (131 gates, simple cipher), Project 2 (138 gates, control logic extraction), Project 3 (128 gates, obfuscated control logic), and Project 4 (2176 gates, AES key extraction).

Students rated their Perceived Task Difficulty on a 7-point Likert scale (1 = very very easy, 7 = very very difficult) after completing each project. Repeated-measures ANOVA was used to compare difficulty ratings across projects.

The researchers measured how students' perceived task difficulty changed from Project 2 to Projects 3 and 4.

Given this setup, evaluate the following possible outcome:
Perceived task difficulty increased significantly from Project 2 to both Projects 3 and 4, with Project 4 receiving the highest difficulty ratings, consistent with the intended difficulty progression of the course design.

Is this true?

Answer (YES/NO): NO